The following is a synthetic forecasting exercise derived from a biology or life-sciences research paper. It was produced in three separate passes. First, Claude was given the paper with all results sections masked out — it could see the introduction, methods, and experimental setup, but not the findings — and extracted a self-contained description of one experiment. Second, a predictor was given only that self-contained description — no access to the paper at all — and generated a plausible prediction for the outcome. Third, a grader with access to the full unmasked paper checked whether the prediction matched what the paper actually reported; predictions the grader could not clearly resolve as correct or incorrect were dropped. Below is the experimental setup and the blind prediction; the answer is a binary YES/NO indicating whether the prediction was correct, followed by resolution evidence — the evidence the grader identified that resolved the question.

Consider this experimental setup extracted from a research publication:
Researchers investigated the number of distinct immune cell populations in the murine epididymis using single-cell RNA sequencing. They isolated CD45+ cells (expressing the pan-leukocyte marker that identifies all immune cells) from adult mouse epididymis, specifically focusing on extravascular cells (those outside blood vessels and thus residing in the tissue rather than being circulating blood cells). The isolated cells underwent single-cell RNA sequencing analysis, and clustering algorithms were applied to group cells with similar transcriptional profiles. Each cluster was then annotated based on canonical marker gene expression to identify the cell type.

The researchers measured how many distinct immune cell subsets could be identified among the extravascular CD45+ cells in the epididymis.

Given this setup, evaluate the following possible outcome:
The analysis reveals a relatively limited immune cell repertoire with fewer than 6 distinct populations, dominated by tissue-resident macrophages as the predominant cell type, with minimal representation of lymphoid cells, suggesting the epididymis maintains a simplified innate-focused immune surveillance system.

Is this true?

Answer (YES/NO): NO